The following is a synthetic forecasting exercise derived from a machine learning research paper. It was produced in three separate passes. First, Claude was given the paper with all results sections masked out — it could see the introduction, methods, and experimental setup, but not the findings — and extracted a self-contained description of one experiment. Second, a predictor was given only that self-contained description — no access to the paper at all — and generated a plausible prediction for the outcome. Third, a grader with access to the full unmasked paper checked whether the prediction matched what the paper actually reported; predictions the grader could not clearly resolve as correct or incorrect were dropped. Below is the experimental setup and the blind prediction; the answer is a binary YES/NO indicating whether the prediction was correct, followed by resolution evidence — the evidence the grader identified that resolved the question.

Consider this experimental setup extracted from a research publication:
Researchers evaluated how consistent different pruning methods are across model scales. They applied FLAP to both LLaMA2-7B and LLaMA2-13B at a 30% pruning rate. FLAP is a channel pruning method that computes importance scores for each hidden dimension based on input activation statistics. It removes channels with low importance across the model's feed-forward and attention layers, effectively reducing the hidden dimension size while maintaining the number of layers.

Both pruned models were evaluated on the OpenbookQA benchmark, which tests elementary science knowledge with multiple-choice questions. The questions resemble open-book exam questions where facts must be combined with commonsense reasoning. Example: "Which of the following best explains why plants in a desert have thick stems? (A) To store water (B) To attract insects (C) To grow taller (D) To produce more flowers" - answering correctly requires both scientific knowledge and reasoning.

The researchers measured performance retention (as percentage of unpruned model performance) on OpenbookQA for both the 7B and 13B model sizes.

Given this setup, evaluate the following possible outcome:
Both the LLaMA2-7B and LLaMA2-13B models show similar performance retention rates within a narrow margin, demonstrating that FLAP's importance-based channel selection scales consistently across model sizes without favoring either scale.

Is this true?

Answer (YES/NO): YES